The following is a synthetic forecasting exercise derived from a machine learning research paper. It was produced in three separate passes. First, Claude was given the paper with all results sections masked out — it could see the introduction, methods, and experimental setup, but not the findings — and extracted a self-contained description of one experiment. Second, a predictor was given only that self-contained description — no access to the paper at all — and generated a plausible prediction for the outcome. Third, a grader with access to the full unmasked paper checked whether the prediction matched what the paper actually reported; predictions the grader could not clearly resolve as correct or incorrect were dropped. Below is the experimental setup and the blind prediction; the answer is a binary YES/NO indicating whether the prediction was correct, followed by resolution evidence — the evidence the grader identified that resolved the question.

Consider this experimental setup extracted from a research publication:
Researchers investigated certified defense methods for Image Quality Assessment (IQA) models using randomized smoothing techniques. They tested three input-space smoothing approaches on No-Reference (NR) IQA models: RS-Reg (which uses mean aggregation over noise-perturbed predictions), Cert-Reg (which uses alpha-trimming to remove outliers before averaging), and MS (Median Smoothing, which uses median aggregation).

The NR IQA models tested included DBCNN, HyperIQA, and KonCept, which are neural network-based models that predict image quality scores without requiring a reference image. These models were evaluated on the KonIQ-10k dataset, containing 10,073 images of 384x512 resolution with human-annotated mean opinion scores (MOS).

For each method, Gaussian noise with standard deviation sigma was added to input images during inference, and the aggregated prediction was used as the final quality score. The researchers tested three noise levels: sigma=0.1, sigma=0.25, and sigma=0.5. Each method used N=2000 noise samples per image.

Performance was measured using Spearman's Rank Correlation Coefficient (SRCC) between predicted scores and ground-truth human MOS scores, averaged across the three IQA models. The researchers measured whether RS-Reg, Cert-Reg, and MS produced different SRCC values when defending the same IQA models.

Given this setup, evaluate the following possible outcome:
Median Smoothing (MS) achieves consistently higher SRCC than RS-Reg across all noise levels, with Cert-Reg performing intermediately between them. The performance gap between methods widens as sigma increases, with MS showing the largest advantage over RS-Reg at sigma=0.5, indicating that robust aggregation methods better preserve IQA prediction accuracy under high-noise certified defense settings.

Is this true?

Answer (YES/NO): NO